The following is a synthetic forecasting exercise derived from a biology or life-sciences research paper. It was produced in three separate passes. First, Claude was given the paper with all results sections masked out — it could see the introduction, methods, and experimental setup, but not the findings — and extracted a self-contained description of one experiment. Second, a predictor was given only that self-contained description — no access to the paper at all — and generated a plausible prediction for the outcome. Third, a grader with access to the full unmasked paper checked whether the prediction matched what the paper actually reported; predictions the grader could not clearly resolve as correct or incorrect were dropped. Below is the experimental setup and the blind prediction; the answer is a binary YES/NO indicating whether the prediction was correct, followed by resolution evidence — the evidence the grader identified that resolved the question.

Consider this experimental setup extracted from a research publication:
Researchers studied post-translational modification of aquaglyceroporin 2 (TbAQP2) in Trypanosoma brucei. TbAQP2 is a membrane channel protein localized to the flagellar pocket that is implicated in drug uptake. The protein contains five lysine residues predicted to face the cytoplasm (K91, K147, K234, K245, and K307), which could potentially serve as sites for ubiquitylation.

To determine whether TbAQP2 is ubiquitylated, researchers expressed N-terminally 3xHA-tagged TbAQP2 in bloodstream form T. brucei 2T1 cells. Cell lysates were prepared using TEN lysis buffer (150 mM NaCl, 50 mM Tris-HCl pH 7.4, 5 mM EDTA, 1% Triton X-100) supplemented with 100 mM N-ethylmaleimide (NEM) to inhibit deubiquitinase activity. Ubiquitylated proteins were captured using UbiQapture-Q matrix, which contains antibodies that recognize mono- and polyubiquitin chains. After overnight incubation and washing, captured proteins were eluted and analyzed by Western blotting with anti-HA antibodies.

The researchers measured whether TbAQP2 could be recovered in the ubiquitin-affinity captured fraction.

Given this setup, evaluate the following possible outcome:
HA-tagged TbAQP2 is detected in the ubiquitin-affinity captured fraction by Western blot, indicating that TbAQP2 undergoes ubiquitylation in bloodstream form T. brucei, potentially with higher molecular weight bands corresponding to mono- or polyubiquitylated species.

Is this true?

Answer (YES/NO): YES